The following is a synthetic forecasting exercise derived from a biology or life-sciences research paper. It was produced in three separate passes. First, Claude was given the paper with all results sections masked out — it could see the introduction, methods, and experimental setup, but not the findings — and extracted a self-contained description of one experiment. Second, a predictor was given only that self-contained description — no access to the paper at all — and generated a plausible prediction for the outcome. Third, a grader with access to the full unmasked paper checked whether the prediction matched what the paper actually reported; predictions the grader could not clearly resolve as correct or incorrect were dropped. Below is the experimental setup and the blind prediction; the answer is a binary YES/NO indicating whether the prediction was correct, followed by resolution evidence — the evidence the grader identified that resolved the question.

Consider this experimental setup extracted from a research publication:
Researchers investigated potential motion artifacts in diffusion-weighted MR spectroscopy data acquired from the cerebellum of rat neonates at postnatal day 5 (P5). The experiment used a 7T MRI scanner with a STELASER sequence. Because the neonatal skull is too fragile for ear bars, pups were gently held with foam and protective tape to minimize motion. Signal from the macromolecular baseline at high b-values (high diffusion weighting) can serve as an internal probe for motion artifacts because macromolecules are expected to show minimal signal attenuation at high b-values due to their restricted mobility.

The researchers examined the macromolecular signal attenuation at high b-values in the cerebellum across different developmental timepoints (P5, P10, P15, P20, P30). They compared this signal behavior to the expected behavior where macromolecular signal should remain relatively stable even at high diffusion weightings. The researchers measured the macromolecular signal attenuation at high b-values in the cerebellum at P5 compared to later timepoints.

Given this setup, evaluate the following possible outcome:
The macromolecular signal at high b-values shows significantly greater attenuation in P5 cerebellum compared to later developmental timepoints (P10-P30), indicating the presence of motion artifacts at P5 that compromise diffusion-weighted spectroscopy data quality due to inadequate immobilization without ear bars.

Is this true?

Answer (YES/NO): YES